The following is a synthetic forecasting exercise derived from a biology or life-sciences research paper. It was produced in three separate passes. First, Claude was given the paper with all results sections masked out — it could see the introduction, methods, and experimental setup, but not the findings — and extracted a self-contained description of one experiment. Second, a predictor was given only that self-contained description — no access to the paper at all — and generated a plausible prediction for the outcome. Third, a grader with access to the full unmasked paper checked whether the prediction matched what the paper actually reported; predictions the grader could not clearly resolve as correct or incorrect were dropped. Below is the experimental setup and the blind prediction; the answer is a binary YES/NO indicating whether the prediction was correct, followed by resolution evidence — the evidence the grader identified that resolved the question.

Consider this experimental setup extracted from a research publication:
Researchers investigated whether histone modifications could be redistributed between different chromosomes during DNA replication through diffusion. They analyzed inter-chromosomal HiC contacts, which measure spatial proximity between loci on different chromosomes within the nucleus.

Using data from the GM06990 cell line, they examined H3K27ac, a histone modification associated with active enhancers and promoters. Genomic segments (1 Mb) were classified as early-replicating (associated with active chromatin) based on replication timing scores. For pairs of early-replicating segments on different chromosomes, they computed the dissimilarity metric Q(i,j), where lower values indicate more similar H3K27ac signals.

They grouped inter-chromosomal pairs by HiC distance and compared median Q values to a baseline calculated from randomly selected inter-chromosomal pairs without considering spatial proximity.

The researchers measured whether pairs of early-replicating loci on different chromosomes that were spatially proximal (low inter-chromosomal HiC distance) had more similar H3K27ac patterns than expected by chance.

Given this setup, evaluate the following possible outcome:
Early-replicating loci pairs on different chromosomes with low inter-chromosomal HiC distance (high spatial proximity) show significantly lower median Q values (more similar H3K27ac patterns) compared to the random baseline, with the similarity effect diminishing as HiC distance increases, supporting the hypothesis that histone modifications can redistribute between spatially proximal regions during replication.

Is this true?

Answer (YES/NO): YES